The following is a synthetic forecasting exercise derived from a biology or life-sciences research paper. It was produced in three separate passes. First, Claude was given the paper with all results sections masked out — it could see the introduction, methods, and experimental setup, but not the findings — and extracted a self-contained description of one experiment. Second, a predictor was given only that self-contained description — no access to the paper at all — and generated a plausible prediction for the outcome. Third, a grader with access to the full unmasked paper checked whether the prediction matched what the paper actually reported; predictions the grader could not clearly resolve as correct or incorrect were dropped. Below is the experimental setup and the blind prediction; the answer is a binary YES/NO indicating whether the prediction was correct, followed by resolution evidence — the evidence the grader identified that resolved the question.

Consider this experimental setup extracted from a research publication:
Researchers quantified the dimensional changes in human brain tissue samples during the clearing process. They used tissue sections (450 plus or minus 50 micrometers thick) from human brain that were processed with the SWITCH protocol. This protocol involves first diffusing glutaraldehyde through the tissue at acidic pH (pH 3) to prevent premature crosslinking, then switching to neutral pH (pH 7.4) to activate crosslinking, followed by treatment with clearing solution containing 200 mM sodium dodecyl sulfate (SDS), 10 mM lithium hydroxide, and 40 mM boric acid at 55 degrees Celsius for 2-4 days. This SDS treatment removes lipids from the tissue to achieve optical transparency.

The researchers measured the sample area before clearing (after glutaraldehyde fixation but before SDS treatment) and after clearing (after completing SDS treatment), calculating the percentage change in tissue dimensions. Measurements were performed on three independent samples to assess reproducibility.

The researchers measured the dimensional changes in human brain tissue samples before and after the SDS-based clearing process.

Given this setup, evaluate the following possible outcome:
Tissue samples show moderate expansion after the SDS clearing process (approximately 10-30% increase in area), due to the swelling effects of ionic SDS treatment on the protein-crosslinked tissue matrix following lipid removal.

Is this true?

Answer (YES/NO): NO